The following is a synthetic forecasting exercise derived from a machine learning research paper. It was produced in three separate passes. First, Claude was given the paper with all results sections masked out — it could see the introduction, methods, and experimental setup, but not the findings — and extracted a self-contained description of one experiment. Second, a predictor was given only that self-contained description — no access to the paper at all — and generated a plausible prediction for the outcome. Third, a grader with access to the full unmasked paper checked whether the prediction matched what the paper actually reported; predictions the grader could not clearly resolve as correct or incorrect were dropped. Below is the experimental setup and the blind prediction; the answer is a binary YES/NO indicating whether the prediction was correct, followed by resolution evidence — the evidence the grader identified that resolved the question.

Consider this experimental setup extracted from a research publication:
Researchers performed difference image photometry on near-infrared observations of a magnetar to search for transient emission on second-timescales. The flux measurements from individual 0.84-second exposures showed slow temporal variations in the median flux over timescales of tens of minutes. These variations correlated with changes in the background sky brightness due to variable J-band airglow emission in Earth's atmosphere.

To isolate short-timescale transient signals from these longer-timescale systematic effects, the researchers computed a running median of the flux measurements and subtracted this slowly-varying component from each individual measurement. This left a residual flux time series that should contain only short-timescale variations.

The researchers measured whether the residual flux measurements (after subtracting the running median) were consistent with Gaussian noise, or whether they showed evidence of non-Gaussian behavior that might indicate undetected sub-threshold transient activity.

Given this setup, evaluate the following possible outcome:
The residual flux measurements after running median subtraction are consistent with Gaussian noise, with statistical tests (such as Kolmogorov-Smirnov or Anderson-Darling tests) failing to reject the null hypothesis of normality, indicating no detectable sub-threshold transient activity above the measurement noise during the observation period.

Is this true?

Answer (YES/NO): YES